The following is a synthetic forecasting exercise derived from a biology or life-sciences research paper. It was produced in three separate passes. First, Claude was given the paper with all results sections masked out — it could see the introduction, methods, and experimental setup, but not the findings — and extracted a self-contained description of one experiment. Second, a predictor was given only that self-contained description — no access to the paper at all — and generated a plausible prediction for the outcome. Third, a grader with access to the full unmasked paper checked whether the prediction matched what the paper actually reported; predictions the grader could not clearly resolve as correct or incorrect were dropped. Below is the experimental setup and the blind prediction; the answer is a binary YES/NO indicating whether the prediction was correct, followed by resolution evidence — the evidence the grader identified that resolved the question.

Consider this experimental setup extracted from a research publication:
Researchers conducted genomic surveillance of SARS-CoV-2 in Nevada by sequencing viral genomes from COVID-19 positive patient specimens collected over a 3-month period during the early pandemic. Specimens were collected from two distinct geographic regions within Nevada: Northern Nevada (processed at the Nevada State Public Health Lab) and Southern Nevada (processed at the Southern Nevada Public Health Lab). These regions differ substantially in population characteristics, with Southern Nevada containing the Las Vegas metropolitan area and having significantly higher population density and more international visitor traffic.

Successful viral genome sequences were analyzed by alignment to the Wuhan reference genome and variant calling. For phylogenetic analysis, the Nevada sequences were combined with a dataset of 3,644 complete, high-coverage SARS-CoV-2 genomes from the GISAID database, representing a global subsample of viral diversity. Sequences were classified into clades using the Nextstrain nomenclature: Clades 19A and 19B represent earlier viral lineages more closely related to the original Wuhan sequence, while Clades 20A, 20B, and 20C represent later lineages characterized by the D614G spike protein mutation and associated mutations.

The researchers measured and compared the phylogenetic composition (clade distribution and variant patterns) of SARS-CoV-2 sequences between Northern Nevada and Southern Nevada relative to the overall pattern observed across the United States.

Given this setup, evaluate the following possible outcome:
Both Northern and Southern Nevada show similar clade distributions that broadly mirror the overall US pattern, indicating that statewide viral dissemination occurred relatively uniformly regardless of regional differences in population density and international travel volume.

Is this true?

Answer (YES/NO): NO